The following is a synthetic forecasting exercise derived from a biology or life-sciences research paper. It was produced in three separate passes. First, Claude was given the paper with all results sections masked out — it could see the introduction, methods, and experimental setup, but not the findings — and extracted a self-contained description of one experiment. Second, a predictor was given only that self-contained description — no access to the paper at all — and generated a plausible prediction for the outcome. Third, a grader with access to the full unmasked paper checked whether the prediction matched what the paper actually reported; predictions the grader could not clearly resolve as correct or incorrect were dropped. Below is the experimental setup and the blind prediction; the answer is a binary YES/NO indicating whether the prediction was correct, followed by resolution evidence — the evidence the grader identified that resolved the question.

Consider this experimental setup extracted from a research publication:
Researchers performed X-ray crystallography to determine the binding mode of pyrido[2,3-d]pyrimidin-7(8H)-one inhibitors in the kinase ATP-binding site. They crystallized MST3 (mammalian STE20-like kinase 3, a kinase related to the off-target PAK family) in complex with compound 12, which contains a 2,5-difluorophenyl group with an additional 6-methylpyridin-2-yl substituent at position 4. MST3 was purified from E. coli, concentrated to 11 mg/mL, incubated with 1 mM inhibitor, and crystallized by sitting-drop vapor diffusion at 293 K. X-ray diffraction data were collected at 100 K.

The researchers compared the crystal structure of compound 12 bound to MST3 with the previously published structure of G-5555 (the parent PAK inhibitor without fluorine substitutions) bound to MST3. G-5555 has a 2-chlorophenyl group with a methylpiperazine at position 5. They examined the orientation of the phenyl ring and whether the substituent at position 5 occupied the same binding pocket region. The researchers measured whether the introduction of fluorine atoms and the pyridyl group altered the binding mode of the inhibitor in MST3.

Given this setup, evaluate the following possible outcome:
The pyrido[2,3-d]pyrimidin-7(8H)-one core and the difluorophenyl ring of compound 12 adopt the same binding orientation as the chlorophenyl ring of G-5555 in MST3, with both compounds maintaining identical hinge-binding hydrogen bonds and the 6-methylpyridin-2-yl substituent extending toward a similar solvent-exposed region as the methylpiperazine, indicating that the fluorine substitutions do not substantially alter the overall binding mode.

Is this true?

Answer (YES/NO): NO